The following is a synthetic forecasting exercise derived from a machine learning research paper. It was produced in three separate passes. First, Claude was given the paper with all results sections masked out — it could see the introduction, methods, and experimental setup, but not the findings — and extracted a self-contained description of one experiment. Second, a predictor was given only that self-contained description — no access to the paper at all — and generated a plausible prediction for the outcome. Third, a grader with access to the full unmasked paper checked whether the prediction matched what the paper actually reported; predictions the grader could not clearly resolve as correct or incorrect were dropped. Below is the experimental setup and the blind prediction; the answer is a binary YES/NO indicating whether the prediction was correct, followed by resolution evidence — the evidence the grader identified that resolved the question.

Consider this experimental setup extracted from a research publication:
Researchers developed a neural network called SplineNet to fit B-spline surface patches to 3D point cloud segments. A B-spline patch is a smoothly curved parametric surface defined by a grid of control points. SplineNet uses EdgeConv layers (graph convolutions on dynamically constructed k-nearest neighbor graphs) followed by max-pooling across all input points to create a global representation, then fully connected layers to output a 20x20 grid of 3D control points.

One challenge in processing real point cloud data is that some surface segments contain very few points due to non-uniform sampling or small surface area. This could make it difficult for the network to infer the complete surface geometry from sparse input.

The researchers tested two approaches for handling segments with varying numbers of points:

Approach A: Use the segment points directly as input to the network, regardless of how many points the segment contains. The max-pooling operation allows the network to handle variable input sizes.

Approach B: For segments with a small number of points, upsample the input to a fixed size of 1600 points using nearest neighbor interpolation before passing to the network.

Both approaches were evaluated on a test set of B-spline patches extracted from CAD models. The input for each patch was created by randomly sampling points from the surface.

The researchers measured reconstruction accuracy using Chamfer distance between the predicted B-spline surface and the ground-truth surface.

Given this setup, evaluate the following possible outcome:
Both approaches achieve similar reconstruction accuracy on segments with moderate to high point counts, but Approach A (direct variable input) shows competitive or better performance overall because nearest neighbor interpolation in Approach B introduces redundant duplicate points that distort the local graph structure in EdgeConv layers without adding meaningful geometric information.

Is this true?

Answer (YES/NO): NO